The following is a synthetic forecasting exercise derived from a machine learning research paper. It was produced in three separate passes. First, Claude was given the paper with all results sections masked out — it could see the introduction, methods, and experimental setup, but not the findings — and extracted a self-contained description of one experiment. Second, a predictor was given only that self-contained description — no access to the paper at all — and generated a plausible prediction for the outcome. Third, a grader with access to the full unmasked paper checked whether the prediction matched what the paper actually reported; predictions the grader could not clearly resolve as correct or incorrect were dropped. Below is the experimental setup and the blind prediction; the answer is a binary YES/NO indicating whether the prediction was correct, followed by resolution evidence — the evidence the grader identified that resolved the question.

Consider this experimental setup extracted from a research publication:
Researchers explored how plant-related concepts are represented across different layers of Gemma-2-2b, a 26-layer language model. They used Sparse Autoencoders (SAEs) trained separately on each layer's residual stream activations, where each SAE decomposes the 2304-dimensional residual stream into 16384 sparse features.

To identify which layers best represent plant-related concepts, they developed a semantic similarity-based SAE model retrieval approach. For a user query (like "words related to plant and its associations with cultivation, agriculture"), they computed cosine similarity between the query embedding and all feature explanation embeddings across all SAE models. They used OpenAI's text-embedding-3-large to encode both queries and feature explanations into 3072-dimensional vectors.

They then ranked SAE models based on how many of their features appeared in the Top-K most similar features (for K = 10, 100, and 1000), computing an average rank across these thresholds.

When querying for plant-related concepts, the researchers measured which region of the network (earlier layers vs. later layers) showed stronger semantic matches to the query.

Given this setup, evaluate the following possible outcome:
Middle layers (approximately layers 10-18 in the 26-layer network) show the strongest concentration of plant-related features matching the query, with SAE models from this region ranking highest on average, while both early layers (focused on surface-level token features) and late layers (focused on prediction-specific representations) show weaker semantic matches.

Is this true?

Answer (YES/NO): NO